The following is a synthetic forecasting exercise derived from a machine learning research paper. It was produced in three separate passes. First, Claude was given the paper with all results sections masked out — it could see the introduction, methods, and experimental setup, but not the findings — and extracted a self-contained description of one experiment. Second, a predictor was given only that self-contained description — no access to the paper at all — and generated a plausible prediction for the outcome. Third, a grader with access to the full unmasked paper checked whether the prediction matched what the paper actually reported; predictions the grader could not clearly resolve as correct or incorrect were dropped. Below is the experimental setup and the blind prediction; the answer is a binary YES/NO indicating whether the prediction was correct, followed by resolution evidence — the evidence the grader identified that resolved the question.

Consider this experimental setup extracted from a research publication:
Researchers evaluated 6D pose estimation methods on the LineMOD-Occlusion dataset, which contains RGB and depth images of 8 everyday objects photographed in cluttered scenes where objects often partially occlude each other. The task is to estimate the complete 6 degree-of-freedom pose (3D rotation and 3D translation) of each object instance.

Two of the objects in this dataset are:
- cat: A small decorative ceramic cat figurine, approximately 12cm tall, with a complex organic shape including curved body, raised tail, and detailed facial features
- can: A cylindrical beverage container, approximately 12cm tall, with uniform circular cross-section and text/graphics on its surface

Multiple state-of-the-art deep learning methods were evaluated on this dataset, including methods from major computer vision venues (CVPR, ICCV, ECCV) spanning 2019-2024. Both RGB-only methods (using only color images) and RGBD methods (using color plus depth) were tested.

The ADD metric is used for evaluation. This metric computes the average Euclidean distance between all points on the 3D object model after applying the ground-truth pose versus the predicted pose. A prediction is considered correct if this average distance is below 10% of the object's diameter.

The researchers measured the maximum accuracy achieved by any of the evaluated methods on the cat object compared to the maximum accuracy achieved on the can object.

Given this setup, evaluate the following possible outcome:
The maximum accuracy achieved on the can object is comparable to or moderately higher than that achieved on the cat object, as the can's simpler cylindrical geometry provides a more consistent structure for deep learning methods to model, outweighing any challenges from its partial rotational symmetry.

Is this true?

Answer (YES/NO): NO